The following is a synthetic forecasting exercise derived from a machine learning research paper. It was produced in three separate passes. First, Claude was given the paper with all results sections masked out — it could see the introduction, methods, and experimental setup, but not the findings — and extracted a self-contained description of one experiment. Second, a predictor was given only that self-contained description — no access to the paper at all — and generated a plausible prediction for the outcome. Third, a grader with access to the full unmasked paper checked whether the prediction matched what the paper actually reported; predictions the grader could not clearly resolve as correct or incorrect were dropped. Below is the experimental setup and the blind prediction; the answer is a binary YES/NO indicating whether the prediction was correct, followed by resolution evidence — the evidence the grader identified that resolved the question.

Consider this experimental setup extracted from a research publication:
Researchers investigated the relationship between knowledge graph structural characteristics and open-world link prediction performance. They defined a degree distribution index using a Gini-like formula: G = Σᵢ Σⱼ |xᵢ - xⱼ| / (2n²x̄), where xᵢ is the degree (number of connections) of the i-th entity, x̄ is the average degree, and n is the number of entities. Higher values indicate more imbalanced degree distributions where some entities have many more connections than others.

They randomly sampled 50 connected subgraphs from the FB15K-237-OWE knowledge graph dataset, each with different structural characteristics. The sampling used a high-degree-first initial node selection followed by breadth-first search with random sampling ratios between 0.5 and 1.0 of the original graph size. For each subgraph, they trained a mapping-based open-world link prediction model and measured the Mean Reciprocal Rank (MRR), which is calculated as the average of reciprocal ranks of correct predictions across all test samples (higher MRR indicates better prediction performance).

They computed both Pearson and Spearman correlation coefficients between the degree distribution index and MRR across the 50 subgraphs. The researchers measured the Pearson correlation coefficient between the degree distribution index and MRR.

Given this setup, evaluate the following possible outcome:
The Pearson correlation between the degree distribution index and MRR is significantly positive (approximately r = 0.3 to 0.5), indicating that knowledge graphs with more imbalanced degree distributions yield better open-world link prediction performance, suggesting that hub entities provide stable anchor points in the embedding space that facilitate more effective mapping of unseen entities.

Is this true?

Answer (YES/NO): NO